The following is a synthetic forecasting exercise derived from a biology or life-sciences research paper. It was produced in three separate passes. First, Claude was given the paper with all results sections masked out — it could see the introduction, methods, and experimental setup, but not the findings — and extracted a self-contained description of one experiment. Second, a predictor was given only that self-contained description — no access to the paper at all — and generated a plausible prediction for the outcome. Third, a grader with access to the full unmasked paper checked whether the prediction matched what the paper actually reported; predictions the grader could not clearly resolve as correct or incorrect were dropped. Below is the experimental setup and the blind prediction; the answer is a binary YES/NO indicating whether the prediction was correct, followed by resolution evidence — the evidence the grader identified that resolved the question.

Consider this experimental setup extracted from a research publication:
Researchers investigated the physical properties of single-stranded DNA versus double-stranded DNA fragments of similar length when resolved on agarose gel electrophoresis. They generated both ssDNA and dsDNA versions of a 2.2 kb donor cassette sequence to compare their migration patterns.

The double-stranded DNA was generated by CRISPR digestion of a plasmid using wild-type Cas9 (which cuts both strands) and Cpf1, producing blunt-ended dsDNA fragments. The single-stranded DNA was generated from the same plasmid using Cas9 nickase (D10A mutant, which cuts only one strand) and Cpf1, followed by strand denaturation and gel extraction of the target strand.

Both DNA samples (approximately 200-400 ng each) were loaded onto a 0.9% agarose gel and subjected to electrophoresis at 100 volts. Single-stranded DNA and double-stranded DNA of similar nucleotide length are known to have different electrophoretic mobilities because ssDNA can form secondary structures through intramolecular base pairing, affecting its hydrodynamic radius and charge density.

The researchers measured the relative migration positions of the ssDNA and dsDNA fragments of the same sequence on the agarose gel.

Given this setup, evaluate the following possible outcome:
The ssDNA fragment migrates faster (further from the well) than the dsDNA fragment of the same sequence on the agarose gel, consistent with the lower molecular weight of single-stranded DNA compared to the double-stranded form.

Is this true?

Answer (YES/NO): YES